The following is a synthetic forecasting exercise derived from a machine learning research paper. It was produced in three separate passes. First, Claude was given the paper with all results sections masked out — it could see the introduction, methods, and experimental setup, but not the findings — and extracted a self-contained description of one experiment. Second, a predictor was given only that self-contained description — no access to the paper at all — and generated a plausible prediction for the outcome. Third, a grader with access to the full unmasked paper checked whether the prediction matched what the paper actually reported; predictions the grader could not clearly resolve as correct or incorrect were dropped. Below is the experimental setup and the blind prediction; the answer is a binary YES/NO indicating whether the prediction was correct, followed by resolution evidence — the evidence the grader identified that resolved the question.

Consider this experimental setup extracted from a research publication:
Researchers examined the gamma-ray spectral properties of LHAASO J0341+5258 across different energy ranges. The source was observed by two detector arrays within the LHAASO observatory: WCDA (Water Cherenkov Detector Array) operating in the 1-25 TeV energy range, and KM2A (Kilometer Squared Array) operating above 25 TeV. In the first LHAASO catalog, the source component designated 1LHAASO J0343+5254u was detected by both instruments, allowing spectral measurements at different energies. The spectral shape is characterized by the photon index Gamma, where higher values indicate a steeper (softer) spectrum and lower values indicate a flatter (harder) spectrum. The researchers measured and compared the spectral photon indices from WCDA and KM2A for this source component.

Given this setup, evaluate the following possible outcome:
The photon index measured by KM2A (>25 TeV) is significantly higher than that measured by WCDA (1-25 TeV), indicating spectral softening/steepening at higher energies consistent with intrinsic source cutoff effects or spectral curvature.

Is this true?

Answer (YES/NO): YES